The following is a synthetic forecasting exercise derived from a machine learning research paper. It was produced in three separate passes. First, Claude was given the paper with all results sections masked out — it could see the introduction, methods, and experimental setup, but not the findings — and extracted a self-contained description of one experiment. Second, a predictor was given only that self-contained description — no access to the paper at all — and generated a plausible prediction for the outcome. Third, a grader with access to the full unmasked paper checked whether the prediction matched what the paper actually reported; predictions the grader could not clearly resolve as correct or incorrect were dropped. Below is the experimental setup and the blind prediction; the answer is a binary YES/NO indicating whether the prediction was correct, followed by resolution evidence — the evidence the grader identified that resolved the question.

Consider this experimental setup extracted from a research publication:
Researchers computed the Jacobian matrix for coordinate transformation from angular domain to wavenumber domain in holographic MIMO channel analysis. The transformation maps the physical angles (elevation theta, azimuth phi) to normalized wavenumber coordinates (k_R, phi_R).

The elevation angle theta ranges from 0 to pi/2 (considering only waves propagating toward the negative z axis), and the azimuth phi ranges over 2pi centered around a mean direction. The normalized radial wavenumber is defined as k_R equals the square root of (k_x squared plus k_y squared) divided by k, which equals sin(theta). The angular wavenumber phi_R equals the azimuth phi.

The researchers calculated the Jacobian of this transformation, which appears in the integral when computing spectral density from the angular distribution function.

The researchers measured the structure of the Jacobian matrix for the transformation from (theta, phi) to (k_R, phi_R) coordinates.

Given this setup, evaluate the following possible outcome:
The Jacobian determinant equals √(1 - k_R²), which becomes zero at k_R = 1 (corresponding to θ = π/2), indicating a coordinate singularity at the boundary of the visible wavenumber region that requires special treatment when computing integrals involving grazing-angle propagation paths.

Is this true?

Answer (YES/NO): NO